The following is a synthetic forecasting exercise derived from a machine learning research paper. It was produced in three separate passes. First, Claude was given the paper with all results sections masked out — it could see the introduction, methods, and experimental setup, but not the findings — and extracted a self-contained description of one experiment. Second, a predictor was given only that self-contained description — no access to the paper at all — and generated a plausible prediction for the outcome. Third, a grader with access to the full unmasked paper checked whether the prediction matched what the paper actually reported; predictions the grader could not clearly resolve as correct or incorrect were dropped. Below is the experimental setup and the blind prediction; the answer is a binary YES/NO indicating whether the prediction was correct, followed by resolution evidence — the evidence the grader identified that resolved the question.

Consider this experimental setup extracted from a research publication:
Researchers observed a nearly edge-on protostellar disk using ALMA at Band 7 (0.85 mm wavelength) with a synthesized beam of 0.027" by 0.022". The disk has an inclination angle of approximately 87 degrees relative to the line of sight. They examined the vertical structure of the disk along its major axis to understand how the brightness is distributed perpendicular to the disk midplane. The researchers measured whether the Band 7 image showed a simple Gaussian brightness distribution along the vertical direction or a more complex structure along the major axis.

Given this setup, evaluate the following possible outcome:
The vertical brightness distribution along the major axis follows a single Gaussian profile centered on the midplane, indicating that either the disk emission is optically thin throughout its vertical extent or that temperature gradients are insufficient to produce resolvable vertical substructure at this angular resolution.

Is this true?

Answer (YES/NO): NO